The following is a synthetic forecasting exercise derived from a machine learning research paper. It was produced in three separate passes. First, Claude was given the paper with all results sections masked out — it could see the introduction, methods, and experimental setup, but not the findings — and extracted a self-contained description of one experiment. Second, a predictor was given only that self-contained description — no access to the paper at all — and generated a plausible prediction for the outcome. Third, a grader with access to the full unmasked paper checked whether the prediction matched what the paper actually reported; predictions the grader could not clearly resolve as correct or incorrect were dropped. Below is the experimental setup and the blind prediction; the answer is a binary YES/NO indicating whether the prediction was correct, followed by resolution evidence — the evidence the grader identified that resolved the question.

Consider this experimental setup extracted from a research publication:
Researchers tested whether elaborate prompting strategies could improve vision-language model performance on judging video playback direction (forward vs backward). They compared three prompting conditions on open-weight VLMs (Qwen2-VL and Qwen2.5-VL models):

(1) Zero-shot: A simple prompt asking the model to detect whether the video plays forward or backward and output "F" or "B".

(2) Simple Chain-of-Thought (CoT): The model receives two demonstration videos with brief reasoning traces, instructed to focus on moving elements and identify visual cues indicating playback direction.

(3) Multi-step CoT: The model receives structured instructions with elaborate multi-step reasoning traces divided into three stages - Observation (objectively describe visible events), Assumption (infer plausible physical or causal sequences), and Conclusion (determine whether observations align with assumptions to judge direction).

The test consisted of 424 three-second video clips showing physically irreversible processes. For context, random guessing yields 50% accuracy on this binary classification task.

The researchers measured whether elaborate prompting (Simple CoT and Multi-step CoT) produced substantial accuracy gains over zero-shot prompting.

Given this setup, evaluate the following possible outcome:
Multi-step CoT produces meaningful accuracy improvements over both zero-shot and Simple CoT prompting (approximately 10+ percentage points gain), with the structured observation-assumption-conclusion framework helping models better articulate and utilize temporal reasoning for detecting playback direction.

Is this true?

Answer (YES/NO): NO